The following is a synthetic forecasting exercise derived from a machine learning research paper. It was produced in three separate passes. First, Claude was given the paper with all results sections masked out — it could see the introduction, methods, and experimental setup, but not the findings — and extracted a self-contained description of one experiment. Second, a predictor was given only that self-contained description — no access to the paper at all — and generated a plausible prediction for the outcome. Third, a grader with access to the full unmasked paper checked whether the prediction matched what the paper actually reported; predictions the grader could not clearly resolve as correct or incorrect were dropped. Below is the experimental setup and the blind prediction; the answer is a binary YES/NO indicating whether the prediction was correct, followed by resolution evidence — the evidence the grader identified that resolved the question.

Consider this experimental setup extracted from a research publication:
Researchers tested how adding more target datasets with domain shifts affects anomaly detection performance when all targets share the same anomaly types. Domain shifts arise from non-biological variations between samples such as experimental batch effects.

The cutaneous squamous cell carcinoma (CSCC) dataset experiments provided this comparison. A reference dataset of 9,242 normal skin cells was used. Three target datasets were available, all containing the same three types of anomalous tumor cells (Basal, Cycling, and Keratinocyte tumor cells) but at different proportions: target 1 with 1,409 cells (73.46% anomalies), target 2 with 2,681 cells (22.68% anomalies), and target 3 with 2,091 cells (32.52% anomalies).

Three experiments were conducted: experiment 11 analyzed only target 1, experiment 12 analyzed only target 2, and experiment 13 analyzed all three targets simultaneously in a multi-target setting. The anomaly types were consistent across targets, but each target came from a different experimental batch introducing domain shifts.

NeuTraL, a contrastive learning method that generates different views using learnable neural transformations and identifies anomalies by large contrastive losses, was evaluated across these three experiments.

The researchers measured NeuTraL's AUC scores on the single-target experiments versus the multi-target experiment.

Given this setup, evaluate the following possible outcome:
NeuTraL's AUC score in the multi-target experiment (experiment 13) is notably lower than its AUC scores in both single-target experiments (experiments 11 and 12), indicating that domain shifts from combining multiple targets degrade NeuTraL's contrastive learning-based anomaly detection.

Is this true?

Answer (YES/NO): NO